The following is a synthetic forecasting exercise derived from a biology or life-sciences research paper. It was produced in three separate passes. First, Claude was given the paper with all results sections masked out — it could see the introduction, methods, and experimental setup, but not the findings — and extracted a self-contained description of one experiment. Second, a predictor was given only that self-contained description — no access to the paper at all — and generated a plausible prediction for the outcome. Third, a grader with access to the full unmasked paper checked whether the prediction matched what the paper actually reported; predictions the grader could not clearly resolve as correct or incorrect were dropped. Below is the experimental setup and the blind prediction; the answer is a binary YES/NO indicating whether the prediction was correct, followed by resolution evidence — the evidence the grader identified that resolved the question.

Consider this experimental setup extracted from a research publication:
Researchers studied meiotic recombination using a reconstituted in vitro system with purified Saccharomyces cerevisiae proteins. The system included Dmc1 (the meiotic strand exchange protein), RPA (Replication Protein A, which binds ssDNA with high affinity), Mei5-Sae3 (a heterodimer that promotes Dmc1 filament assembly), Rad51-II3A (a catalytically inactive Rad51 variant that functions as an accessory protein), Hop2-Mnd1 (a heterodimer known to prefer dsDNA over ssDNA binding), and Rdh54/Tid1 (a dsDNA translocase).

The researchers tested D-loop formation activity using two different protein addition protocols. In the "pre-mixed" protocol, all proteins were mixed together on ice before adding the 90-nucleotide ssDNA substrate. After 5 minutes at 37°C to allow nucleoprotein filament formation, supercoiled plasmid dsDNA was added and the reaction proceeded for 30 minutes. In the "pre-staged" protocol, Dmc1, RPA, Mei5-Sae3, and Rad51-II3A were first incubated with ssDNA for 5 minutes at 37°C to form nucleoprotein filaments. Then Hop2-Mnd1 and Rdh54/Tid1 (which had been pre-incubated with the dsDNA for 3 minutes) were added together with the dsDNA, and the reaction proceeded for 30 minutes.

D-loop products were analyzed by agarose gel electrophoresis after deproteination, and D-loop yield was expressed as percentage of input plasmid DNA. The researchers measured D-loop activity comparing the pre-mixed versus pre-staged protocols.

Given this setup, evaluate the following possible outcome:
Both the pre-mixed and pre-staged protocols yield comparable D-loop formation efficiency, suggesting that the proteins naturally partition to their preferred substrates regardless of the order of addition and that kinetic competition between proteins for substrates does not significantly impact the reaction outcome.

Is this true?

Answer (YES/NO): NO